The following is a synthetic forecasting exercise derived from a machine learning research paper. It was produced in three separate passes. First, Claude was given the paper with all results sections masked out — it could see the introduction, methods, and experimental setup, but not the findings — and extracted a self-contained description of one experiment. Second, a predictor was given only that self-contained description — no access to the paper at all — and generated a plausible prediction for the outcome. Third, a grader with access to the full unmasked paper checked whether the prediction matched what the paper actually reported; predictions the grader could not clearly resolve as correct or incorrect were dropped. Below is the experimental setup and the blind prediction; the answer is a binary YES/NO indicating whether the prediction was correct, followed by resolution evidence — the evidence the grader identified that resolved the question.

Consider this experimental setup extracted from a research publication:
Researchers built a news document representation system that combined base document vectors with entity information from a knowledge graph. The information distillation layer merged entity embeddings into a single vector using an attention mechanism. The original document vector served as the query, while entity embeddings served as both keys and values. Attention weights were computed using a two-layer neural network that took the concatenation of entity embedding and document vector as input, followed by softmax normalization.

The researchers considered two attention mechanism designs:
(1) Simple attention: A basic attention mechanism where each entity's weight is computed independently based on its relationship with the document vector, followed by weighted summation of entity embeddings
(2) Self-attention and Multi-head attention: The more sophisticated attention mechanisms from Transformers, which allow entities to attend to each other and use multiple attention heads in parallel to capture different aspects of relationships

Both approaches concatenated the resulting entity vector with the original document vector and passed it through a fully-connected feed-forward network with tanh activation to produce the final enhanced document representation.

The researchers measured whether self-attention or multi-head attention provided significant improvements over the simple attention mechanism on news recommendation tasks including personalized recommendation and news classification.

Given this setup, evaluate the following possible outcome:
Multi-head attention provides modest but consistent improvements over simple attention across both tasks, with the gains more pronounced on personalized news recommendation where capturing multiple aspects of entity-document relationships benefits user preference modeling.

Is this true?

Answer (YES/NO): NO